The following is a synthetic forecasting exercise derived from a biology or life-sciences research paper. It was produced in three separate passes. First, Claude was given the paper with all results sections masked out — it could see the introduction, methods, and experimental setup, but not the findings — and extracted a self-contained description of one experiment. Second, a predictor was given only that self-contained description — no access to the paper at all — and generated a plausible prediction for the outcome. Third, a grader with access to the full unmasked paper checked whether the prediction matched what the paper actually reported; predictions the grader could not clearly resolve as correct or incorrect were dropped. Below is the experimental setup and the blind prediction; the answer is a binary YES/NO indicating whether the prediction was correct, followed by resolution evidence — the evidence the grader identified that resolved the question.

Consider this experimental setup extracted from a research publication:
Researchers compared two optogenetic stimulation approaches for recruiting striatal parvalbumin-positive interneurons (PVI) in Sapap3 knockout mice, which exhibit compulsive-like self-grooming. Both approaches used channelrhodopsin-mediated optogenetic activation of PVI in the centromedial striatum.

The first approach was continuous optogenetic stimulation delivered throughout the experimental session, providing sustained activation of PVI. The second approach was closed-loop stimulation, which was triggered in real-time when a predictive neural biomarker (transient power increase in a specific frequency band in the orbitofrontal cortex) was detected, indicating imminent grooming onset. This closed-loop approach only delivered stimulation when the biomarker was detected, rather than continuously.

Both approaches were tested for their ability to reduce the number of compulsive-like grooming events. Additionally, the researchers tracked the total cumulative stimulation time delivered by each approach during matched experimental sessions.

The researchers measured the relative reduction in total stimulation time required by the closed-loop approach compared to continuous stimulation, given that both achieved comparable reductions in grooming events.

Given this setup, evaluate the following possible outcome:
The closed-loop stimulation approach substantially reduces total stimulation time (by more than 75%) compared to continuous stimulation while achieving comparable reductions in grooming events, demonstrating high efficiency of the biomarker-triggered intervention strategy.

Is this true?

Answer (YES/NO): YES